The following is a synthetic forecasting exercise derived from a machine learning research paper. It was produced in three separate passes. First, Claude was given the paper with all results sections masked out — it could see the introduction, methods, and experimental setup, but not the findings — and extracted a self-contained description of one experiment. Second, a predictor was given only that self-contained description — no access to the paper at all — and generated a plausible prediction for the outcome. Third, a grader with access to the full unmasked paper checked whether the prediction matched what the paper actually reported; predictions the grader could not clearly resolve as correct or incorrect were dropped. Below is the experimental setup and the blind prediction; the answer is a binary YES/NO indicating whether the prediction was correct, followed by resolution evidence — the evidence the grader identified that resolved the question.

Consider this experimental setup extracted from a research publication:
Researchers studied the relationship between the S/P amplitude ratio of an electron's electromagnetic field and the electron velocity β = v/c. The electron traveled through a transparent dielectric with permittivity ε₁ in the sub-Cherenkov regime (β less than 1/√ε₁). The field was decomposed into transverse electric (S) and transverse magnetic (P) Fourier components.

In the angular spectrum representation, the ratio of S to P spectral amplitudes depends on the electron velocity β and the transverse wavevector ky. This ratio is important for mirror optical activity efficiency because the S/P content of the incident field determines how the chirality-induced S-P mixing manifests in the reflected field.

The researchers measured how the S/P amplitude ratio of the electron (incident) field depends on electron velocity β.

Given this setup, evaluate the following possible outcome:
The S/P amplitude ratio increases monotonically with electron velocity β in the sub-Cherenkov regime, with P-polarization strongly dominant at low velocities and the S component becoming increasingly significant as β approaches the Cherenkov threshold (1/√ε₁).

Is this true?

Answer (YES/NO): YES